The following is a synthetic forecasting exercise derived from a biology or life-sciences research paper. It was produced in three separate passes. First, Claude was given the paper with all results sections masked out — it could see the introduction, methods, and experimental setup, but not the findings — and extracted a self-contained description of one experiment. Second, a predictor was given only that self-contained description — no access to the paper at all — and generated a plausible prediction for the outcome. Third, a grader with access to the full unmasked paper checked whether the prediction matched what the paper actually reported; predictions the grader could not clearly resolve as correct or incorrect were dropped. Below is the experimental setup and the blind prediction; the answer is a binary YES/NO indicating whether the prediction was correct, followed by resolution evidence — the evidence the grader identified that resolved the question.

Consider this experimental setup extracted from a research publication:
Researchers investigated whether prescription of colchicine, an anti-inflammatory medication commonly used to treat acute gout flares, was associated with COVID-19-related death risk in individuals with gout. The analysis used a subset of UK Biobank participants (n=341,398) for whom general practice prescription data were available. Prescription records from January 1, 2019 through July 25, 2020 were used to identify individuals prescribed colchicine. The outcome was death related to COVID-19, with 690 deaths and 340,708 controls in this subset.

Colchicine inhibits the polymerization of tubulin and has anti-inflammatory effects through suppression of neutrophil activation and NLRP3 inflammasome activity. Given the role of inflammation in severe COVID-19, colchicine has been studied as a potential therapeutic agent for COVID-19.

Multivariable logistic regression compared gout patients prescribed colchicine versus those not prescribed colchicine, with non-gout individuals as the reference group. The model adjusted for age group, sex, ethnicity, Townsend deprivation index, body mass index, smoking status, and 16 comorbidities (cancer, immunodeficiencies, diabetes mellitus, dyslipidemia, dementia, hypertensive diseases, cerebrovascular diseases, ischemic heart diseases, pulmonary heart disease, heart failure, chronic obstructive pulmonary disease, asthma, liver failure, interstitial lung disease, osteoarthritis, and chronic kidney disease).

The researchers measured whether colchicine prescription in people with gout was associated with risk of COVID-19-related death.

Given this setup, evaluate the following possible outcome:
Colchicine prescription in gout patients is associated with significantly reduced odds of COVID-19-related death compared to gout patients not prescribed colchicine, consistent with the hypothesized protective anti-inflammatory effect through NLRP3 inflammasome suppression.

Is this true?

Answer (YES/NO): NO